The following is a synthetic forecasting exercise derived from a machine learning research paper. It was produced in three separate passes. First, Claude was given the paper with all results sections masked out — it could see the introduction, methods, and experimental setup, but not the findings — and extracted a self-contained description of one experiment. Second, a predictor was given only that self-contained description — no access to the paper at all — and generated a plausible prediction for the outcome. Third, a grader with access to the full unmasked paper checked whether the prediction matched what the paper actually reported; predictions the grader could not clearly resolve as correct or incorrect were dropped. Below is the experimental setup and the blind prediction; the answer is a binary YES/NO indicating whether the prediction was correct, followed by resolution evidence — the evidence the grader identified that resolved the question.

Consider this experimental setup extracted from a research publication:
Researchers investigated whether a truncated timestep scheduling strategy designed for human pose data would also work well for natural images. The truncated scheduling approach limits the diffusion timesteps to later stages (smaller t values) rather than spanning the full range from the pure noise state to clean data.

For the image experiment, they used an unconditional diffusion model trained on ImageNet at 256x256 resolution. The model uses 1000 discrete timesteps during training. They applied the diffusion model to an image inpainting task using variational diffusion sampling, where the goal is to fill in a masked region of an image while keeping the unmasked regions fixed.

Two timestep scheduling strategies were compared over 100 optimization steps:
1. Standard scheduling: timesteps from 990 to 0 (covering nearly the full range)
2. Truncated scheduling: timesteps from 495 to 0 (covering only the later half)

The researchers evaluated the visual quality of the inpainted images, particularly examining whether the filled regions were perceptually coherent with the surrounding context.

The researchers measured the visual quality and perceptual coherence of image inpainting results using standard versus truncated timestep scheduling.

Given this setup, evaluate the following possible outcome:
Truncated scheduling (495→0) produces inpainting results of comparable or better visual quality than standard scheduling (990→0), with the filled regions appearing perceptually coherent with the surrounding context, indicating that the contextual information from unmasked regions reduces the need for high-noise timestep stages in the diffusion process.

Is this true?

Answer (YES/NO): NO